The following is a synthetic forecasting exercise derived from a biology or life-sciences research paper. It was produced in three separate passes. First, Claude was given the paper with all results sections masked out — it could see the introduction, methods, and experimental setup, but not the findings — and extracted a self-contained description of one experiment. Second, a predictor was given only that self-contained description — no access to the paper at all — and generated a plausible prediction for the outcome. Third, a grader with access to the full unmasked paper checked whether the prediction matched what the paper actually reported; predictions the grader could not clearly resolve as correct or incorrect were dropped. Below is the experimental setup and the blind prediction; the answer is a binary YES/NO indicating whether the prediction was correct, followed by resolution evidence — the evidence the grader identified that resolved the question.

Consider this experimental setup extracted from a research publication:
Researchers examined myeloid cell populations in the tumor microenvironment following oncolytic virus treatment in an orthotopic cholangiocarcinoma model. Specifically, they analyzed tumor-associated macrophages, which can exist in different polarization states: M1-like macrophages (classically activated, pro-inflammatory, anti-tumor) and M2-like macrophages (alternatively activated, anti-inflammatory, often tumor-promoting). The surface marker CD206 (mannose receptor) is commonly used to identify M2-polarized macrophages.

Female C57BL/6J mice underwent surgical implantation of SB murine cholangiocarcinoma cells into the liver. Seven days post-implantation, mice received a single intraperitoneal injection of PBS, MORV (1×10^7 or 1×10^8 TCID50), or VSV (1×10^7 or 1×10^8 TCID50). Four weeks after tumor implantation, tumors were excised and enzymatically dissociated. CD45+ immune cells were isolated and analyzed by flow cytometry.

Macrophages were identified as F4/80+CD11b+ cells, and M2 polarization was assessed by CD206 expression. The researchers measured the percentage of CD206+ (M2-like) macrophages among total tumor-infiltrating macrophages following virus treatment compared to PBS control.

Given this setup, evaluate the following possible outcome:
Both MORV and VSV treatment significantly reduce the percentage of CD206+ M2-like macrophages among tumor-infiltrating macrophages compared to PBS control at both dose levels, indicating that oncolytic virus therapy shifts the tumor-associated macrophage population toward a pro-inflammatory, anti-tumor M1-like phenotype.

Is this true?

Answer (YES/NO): NO